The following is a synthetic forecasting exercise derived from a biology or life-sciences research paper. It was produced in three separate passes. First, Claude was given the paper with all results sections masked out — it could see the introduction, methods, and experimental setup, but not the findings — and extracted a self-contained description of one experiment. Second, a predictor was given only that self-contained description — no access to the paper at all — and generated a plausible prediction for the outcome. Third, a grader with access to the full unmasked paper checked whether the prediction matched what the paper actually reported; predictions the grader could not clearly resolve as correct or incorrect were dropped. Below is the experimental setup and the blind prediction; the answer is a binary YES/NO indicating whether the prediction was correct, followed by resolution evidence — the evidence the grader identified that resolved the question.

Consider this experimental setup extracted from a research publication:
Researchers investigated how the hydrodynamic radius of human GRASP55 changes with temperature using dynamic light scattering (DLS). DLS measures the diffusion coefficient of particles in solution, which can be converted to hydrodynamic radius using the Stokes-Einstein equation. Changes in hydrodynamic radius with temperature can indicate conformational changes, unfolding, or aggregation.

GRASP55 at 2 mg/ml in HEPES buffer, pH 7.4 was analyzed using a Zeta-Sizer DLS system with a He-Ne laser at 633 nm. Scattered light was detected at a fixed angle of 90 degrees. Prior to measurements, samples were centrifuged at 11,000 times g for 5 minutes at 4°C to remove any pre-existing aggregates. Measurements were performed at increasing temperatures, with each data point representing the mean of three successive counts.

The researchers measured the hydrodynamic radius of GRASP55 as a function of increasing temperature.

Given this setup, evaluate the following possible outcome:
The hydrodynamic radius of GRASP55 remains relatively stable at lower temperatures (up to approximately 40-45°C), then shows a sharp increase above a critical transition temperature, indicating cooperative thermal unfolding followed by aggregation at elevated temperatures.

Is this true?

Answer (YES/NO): YES